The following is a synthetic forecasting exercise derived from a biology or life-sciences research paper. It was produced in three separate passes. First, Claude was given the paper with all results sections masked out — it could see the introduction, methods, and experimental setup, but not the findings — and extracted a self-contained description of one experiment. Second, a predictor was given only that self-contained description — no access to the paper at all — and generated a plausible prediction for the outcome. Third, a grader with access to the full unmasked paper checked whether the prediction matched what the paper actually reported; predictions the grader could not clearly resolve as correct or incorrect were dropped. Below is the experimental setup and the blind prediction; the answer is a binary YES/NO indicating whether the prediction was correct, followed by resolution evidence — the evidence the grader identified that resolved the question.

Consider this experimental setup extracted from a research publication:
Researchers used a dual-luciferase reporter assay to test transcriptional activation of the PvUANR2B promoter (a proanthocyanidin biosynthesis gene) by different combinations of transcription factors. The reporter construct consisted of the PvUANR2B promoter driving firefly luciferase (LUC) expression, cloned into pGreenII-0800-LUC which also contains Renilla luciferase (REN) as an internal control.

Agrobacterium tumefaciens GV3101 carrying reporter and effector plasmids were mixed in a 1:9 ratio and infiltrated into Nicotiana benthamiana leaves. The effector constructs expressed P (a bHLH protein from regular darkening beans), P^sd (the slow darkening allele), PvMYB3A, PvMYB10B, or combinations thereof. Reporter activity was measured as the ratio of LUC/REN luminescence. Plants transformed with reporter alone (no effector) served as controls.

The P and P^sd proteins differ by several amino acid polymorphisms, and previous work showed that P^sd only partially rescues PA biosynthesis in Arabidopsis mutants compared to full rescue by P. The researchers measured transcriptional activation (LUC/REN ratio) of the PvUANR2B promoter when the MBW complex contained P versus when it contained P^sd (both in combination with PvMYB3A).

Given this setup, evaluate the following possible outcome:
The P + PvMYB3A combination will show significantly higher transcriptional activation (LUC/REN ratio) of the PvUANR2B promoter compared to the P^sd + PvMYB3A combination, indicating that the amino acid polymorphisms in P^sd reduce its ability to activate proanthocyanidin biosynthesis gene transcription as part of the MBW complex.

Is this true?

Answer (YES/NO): YES